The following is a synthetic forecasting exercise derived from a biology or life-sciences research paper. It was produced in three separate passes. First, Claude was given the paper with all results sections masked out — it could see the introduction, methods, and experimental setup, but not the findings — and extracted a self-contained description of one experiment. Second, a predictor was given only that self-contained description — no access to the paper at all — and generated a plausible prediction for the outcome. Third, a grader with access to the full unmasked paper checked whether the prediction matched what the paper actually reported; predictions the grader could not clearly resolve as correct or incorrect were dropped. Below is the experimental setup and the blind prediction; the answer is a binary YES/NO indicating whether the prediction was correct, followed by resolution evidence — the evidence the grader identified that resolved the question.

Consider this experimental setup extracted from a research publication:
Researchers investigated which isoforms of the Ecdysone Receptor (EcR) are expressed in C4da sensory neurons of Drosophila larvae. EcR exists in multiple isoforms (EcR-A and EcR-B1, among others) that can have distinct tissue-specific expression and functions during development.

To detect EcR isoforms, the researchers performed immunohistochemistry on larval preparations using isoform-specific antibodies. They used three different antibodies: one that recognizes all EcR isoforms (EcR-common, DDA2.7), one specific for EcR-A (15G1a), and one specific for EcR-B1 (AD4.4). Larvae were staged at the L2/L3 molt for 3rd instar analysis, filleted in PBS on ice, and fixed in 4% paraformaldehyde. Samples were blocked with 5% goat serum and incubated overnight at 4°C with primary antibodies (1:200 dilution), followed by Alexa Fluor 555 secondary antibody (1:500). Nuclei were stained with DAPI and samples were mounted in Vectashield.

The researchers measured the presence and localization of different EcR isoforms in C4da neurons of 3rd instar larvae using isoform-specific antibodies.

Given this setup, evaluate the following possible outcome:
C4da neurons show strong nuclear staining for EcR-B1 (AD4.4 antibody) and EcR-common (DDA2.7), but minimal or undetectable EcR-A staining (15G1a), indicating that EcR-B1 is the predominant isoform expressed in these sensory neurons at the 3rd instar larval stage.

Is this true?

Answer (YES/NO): NO